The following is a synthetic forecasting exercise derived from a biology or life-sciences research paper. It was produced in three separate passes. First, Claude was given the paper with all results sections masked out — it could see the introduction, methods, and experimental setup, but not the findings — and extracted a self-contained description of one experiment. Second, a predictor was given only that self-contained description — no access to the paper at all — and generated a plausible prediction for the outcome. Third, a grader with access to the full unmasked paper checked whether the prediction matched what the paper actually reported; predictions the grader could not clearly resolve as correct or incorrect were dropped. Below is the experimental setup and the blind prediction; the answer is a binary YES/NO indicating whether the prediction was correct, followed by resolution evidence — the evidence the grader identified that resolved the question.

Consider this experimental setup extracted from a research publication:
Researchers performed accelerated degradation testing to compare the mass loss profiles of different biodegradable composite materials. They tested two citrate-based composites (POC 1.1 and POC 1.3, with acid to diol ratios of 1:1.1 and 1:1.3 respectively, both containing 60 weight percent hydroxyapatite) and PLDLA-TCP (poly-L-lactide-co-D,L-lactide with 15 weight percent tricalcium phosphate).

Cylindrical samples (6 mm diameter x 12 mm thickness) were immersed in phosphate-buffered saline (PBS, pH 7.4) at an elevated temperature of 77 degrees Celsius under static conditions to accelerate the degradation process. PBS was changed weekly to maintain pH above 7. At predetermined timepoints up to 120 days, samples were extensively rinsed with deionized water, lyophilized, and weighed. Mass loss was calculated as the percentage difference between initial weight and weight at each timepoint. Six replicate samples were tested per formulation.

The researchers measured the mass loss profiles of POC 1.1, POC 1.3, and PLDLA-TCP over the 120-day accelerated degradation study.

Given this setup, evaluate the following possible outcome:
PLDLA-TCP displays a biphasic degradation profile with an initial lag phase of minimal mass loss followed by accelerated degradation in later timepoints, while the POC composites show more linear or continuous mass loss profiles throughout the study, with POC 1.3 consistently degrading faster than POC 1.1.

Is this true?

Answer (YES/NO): NO